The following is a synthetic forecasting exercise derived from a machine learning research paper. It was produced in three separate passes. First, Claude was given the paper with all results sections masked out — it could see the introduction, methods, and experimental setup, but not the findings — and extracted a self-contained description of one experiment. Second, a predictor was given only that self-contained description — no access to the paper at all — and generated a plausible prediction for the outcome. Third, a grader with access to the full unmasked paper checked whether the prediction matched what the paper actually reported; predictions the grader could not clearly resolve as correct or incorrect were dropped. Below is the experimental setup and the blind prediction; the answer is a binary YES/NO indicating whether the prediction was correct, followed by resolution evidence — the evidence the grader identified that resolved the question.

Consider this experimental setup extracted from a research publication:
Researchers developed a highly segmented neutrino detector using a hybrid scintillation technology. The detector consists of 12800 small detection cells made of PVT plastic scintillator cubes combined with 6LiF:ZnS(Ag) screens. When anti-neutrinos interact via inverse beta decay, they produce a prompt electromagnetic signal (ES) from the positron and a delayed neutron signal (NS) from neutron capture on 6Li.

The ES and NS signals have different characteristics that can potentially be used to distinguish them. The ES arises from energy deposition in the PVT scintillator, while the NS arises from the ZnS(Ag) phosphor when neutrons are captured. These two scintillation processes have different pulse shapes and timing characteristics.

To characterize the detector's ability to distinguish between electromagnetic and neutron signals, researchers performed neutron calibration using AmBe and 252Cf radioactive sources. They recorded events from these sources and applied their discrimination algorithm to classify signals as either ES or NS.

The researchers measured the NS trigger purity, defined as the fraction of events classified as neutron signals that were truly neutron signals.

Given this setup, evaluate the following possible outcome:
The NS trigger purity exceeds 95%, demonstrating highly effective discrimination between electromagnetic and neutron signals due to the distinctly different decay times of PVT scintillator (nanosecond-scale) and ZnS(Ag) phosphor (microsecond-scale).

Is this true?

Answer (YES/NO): YES